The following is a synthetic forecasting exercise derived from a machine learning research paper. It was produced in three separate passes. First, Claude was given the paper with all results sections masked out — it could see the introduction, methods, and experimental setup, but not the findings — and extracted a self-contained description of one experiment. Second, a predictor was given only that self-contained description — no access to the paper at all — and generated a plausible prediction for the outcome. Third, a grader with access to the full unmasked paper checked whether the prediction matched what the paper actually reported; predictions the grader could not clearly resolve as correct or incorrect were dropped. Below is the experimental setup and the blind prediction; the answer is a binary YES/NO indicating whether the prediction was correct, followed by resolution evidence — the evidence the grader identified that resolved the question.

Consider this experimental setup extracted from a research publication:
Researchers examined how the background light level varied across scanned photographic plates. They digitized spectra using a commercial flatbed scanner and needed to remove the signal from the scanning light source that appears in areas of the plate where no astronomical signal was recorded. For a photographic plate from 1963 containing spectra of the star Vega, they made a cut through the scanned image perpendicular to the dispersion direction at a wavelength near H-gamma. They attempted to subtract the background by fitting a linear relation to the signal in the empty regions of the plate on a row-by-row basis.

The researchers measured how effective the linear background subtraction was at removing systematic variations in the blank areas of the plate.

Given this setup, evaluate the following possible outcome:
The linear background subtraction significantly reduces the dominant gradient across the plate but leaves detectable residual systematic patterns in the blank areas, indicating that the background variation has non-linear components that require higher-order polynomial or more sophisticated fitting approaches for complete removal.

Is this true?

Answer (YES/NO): YES